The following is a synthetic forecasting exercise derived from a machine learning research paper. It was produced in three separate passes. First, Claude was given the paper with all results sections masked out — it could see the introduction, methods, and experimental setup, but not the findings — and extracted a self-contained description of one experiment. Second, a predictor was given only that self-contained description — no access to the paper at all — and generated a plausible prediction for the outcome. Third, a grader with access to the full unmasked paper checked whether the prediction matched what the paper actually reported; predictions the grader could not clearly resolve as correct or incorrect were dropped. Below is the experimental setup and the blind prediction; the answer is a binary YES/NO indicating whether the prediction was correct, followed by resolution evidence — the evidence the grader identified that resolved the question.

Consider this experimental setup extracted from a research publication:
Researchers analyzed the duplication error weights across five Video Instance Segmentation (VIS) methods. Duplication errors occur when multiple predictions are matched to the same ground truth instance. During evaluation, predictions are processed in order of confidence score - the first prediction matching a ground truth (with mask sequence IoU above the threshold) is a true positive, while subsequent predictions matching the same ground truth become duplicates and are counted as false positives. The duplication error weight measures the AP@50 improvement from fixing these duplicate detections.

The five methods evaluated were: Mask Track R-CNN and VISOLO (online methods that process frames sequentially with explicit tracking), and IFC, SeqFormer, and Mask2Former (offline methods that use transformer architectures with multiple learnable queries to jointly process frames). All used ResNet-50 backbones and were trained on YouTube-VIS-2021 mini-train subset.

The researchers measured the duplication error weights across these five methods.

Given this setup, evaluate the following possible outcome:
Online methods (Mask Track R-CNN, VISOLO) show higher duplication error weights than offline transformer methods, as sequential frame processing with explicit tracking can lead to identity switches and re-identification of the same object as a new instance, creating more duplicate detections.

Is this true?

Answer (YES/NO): NO